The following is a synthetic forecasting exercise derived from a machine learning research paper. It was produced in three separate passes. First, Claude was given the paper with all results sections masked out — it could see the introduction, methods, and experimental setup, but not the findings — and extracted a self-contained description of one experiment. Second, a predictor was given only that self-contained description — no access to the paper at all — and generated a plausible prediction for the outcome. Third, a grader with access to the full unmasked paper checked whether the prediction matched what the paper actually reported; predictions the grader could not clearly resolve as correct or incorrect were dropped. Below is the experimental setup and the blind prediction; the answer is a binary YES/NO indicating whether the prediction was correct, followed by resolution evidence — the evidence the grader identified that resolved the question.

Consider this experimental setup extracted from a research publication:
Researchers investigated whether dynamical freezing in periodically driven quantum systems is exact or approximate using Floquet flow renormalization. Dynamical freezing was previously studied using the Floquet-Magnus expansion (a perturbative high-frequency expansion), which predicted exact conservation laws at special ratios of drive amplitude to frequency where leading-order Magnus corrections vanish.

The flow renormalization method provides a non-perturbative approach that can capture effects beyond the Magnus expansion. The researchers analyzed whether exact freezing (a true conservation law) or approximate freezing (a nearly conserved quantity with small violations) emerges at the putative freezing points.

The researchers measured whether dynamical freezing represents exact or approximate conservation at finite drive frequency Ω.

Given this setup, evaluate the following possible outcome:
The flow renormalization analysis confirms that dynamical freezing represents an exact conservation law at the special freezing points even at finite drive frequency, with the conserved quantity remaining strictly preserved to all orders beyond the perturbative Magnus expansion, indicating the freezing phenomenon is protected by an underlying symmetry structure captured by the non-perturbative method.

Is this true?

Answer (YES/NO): NO